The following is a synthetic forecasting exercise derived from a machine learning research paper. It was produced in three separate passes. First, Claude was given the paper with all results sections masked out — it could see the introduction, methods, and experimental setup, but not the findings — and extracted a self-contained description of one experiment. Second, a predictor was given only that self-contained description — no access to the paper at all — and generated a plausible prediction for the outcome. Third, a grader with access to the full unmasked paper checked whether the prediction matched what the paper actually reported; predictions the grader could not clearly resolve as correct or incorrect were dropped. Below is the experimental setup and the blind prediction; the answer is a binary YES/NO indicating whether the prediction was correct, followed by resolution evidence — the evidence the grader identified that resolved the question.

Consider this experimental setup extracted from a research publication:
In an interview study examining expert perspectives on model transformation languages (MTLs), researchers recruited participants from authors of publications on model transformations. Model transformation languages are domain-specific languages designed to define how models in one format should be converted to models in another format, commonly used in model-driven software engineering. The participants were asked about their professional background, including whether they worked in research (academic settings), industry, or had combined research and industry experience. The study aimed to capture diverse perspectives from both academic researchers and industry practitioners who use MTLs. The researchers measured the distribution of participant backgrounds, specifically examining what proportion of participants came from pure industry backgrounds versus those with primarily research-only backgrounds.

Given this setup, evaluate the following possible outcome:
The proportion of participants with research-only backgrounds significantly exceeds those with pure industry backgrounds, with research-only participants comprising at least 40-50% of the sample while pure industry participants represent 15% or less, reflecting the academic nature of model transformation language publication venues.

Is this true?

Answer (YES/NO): YES